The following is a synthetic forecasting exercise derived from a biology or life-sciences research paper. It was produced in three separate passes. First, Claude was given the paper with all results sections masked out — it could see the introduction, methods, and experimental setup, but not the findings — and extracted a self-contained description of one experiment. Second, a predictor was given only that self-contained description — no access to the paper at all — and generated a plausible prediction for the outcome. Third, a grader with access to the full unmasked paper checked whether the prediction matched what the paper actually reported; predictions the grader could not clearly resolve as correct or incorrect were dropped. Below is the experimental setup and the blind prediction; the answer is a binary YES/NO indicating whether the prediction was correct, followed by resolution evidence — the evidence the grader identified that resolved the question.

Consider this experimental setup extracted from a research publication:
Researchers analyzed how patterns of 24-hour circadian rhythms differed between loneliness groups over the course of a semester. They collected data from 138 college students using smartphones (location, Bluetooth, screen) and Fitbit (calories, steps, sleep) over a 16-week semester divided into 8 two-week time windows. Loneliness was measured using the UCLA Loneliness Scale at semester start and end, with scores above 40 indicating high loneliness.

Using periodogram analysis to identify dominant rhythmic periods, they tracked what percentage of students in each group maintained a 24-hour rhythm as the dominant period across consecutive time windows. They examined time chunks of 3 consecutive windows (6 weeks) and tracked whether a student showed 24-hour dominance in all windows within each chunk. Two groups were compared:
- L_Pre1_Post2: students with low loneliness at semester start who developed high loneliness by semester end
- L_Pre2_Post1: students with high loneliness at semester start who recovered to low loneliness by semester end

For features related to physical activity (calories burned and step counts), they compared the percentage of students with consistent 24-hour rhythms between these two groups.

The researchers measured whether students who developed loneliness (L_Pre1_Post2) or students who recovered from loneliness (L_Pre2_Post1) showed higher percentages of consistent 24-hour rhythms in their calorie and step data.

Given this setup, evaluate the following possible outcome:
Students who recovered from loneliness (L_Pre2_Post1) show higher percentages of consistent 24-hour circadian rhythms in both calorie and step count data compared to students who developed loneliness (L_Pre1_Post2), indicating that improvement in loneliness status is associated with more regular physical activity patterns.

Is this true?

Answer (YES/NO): NO